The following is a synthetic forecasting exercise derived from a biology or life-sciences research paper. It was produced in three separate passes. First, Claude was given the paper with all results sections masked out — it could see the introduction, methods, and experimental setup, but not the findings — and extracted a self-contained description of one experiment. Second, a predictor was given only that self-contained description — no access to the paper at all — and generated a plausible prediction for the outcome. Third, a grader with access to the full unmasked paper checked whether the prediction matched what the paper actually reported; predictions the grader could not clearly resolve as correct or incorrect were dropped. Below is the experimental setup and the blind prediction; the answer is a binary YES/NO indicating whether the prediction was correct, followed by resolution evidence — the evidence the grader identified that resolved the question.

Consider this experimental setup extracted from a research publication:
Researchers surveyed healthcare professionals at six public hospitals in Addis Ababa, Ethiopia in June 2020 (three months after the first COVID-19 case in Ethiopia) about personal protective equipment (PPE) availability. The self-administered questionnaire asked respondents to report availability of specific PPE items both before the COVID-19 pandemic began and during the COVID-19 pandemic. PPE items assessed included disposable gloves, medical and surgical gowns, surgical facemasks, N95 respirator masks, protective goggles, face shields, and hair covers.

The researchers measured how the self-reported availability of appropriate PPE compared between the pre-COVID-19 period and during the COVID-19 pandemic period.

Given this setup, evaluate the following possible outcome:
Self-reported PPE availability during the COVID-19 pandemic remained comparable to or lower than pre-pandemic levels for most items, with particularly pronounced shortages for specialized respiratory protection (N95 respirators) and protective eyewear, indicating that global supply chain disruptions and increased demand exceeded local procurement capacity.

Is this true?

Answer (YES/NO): NO